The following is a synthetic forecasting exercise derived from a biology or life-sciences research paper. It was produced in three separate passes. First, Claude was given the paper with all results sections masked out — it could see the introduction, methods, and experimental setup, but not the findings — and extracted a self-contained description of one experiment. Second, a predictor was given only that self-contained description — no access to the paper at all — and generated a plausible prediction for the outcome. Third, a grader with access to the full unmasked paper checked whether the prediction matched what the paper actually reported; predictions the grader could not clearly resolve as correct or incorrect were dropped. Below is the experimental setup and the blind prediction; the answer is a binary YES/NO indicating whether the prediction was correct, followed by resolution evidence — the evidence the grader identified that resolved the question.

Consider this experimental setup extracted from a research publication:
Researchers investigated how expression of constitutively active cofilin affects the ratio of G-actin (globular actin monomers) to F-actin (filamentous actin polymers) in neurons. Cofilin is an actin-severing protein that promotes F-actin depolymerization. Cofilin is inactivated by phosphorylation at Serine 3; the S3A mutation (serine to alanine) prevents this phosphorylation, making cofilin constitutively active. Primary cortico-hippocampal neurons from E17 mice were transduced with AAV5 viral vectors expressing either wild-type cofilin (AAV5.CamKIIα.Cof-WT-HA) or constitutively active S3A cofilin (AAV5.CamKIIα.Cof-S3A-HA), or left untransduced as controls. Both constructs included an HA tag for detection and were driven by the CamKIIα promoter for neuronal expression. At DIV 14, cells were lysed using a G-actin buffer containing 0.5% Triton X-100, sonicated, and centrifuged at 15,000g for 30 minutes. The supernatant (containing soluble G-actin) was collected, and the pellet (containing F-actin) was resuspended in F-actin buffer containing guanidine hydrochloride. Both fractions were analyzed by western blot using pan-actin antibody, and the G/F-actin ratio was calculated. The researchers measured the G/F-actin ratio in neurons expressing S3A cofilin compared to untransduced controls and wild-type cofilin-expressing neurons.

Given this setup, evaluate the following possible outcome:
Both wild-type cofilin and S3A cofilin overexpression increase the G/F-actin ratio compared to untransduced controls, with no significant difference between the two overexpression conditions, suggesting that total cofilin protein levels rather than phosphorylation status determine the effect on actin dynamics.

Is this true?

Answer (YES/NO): NO